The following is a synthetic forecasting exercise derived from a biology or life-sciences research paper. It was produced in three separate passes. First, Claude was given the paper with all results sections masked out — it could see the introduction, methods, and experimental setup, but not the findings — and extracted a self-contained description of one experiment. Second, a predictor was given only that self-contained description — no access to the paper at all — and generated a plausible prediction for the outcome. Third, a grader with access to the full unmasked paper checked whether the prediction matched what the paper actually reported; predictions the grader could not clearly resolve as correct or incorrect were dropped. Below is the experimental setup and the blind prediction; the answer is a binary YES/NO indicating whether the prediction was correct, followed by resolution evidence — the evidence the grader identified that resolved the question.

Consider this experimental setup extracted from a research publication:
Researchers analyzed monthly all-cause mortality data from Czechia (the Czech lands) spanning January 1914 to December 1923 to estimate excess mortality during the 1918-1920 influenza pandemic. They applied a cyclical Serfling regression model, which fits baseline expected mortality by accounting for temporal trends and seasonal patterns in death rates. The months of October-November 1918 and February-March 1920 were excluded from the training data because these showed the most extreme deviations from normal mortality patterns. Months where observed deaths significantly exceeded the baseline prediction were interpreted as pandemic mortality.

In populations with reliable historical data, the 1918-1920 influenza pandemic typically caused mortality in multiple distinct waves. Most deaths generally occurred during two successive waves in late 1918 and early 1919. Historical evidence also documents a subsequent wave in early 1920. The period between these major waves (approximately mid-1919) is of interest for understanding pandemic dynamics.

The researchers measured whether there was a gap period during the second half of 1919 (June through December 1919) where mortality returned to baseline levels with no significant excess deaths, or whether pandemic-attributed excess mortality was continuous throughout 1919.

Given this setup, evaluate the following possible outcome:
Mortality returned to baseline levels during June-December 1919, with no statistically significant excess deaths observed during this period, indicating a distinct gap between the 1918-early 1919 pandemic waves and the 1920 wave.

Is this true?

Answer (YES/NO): YES